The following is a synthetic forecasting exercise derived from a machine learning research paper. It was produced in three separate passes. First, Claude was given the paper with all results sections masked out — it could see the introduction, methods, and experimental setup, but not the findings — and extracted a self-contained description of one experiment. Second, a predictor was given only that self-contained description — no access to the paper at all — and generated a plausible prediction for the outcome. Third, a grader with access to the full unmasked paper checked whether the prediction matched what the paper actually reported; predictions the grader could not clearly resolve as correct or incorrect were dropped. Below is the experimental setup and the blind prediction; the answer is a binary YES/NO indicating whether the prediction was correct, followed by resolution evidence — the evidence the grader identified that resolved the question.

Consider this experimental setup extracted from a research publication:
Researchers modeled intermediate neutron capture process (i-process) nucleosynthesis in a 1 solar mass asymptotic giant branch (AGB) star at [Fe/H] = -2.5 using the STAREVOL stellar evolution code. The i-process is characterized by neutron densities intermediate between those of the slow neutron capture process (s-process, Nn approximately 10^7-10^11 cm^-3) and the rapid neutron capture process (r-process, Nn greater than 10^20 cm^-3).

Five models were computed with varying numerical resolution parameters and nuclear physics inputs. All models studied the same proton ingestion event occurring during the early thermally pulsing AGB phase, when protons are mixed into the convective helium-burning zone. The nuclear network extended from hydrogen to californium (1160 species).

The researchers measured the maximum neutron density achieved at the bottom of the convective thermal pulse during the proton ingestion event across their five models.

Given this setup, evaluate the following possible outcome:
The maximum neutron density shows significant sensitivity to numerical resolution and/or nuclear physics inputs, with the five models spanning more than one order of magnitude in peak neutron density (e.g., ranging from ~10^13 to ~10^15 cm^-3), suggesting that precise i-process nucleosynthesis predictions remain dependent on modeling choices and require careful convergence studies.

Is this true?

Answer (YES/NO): NO